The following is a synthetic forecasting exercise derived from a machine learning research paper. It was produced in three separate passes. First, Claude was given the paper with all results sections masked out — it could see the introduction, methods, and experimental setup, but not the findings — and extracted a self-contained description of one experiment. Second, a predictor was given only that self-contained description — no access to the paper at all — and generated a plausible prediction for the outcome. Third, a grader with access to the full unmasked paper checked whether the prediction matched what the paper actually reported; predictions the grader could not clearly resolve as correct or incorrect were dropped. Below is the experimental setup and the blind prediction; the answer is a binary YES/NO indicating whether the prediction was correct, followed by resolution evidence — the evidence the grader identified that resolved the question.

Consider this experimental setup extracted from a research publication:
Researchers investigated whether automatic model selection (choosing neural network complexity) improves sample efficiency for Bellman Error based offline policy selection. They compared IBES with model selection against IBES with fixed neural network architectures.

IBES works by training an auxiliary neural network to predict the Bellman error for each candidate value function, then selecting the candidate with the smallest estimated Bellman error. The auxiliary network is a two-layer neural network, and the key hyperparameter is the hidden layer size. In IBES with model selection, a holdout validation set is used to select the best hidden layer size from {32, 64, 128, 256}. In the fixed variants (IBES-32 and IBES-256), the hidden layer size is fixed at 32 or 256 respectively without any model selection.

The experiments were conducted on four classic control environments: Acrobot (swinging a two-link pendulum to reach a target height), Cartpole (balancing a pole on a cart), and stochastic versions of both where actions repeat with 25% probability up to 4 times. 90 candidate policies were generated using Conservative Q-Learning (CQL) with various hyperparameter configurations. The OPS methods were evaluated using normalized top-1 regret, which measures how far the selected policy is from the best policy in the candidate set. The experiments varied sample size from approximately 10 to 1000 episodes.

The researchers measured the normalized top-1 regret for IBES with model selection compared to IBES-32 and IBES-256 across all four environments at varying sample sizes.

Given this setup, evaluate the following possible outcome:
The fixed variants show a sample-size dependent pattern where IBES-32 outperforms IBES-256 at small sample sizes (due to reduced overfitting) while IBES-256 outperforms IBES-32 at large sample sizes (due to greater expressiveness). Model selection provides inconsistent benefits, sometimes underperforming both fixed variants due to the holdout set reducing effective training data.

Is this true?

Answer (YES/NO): NO